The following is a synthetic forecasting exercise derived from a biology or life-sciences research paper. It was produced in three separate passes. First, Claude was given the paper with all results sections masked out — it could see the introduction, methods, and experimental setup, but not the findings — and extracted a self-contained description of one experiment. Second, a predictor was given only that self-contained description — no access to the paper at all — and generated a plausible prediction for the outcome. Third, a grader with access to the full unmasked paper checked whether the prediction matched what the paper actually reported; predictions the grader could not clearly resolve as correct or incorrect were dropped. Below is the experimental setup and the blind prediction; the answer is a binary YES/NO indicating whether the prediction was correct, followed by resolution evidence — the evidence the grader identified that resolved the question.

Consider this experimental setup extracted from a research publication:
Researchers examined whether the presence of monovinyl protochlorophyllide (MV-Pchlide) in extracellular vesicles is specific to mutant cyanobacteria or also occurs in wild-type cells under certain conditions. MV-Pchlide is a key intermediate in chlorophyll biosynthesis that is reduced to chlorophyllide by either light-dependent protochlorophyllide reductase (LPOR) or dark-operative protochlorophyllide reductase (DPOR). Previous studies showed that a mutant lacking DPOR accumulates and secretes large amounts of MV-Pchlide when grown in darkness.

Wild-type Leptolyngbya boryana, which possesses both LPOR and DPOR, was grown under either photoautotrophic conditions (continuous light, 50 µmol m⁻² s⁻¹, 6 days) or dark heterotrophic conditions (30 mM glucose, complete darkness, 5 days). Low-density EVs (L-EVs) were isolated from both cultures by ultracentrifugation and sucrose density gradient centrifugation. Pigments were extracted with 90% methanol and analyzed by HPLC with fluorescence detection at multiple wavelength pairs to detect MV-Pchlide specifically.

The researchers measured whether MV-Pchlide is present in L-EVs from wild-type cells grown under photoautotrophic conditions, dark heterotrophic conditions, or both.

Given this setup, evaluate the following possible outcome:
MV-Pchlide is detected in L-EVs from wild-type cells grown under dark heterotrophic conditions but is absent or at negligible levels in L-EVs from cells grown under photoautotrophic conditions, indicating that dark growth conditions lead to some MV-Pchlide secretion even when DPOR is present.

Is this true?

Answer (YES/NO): YES